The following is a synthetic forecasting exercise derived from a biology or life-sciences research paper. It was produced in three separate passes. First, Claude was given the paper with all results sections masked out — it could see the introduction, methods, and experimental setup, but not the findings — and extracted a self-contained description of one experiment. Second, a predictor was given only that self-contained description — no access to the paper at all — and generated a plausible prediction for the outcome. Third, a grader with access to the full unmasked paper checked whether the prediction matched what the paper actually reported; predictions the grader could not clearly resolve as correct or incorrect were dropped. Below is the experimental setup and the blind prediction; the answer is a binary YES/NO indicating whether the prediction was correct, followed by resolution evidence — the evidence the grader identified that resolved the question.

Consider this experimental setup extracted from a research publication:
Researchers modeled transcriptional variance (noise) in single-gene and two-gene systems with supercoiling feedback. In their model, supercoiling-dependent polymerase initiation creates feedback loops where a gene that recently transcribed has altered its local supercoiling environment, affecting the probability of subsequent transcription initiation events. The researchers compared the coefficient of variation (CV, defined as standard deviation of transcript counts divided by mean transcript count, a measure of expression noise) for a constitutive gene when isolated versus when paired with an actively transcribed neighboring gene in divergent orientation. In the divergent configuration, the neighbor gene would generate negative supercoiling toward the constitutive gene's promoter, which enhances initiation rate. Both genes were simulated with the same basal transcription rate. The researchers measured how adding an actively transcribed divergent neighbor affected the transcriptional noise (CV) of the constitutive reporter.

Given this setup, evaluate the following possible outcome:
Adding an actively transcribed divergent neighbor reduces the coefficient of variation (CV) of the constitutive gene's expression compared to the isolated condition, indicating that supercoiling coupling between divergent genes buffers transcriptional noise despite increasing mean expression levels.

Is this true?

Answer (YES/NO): YES